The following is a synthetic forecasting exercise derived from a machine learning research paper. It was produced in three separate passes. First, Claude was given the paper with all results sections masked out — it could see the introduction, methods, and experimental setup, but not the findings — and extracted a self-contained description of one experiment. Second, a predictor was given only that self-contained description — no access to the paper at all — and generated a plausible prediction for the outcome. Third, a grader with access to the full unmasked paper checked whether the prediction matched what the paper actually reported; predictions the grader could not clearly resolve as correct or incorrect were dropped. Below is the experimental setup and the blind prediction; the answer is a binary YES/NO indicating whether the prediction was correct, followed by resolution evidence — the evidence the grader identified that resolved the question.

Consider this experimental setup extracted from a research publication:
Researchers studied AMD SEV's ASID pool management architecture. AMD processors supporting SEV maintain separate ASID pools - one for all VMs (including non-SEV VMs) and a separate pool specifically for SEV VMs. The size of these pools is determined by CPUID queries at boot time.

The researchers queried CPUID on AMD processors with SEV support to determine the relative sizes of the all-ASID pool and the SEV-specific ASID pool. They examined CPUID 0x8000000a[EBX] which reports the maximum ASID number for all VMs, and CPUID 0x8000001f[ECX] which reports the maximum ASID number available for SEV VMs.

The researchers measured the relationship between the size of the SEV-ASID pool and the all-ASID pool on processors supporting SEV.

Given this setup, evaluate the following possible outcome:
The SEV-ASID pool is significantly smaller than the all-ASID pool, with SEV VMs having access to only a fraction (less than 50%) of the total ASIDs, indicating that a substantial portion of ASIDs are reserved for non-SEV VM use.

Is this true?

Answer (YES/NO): YES